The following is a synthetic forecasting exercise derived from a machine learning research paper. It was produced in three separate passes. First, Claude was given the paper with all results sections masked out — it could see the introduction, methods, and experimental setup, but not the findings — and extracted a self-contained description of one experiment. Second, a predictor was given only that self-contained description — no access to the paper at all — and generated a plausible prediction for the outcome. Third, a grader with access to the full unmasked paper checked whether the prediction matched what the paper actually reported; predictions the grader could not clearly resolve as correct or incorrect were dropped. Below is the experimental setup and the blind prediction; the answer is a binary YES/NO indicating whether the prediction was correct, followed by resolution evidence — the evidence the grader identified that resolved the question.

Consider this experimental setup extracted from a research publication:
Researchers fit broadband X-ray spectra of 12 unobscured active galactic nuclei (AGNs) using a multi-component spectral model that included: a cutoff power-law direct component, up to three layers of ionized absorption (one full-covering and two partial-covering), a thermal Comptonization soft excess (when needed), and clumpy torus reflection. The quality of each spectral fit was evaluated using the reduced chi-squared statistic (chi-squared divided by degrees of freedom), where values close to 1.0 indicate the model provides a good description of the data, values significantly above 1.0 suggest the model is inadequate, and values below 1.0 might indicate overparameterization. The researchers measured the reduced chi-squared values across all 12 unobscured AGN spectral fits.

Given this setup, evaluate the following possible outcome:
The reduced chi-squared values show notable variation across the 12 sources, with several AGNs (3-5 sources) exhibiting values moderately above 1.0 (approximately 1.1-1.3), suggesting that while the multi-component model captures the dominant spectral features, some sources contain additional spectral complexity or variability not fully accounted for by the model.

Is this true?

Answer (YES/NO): NO